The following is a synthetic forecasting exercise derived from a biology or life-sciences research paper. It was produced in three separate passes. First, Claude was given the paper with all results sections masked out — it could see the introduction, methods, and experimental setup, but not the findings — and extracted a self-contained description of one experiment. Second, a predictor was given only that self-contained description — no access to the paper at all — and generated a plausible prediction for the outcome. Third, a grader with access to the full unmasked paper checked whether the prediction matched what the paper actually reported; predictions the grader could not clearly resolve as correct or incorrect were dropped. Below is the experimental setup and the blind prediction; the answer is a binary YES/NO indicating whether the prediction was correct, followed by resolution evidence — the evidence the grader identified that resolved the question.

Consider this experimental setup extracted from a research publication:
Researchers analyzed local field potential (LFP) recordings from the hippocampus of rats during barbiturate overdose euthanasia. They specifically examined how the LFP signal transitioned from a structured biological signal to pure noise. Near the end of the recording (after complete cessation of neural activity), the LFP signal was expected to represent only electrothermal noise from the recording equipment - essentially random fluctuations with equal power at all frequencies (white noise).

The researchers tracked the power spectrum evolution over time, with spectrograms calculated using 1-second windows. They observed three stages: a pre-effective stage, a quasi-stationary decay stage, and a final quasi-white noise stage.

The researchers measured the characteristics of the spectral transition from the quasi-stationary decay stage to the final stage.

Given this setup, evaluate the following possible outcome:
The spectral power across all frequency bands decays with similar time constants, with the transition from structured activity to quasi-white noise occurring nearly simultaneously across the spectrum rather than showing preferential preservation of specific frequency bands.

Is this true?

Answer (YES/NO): NO